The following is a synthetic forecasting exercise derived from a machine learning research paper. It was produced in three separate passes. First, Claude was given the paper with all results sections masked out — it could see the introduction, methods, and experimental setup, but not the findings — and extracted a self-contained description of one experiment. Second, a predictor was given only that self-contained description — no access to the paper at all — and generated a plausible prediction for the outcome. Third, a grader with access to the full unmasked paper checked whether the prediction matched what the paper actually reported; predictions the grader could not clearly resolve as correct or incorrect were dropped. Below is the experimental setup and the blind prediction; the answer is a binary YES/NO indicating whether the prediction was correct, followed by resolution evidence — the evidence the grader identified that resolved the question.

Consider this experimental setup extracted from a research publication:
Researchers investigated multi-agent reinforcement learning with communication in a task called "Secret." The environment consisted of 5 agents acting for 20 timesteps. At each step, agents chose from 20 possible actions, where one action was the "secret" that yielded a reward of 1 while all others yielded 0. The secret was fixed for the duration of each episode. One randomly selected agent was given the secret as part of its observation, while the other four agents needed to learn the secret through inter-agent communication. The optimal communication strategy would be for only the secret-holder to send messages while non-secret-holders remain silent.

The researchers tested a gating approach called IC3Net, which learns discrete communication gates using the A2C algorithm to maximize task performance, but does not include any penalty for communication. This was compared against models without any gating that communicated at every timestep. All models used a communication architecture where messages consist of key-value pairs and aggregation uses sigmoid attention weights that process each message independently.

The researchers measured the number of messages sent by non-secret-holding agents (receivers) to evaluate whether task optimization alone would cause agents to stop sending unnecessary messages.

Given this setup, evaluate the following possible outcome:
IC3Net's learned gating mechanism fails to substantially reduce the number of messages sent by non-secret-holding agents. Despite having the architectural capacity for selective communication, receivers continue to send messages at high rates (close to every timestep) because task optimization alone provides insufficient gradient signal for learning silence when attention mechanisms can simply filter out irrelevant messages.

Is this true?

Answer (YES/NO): YES